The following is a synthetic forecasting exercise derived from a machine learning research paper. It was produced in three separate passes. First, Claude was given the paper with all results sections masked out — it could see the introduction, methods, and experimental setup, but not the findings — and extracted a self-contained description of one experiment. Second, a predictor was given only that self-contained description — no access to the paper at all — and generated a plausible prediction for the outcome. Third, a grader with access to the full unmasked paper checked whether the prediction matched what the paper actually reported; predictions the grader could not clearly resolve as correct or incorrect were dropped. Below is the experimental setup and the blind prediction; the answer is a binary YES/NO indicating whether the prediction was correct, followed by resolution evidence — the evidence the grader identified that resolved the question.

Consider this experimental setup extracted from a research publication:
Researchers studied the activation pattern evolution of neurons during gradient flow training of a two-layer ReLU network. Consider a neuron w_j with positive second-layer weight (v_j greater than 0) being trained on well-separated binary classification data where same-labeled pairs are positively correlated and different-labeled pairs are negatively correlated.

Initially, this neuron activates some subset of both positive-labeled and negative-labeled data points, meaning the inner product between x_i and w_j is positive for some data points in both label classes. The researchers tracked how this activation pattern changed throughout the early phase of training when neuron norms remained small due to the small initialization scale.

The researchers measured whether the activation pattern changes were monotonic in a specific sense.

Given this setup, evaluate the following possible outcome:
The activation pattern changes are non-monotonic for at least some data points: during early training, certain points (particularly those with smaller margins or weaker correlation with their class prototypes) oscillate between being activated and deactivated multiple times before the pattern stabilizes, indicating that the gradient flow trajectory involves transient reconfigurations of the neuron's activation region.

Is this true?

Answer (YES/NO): NO